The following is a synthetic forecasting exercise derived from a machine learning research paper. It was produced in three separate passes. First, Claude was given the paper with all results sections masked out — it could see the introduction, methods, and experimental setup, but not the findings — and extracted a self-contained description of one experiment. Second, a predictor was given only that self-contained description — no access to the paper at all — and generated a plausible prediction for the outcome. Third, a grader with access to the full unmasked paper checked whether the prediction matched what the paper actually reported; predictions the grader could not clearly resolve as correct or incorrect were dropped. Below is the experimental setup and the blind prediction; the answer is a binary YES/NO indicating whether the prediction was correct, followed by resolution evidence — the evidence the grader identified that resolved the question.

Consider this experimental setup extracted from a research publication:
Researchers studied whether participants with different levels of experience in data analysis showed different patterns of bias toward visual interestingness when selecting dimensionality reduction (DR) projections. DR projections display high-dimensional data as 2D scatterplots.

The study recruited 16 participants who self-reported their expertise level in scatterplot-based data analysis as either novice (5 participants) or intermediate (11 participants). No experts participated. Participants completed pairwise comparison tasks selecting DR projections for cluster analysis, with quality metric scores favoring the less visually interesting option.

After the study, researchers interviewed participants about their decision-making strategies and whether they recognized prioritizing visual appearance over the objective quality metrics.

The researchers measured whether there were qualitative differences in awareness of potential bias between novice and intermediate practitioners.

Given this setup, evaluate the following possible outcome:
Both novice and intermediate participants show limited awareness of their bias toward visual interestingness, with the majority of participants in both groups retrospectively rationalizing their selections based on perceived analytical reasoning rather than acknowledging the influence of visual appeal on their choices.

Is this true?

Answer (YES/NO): NO